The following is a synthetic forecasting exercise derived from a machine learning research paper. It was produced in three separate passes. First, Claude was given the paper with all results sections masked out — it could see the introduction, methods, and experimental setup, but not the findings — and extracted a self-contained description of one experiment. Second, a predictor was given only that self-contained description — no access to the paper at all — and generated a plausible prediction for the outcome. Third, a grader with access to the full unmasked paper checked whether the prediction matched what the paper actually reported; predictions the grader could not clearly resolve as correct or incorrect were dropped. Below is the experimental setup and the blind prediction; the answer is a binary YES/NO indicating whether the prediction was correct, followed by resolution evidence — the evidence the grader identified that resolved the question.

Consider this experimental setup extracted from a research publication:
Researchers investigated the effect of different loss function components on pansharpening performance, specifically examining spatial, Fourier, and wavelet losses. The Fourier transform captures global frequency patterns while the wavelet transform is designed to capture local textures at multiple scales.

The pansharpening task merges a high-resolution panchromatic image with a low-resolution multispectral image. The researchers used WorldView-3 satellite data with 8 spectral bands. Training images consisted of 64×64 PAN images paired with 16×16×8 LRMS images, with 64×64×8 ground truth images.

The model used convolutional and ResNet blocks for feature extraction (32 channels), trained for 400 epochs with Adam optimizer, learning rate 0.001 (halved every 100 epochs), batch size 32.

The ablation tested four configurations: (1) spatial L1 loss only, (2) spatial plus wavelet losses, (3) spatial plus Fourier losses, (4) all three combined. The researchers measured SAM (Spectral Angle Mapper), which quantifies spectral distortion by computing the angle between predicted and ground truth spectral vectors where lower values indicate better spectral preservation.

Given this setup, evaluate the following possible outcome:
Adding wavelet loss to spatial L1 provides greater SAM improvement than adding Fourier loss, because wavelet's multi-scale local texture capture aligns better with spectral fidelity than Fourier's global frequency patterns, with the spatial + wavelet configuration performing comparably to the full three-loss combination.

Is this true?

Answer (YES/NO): NO